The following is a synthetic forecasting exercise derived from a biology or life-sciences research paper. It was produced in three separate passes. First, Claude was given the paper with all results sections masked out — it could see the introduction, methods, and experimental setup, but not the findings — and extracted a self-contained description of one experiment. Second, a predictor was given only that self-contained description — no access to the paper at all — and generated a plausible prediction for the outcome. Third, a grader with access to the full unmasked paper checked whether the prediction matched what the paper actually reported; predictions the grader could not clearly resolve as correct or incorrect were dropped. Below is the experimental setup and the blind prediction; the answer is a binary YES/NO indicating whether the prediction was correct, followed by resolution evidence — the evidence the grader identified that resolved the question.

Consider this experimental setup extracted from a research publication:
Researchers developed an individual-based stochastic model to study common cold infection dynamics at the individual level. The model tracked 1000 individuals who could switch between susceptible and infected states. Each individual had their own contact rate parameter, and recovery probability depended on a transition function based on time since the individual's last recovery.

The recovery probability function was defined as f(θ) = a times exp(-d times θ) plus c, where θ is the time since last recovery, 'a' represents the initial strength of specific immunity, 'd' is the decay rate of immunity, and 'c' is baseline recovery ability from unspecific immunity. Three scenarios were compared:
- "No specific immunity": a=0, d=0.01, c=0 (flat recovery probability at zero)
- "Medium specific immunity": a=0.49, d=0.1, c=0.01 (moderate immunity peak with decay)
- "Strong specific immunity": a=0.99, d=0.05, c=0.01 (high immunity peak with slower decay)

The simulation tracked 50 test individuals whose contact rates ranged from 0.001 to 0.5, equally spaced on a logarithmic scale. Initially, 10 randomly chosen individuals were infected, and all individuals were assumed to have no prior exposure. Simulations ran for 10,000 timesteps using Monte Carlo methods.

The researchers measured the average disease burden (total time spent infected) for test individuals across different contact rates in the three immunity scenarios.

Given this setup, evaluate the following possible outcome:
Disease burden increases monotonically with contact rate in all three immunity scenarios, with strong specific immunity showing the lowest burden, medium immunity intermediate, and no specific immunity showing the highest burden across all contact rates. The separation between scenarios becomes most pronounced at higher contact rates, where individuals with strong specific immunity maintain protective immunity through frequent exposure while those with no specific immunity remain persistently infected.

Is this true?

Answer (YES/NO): NO